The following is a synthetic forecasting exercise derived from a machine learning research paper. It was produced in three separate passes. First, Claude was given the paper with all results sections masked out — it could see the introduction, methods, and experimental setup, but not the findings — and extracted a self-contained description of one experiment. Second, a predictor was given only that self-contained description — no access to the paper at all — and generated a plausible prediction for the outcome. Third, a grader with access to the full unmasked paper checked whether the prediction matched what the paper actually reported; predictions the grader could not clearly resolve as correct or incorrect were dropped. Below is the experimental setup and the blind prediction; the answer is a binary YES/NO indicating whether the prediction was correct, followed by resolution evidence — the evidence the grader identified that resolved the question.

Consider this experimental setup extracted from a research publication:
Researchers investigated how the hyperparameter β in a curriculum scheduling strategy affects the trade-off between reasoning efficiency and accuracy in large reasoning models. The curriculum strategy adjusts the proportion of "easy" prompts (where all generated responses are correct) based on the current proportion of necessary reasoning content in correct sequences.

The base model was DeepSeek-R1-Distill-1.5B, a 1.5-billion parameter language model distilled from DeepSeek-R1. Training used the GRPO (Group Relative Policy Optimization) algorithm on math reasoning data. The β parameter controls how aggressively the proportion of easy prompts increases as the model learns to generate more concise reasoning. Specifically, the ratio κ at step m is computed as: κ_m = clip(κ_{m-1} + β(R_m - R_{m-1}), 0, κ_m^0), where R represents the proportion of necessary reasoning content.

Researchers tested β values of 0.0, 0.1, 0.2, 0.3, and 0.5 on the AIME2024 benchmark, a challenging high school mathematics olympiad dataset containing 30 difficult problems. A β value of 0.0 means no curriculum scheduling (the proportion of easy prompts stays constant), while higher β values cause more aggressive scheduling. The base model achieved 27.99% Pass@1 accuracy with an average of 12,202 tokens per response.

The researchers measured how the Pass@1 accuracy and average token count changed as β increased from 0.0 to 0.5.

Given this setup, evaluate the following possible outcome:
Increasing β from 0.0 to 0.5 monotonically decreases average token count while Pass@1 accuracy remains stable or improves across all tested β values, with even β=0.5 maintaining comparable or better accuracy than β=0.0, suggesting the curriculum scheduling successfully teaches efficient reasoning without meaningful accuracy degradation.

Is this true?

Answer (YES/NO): NO